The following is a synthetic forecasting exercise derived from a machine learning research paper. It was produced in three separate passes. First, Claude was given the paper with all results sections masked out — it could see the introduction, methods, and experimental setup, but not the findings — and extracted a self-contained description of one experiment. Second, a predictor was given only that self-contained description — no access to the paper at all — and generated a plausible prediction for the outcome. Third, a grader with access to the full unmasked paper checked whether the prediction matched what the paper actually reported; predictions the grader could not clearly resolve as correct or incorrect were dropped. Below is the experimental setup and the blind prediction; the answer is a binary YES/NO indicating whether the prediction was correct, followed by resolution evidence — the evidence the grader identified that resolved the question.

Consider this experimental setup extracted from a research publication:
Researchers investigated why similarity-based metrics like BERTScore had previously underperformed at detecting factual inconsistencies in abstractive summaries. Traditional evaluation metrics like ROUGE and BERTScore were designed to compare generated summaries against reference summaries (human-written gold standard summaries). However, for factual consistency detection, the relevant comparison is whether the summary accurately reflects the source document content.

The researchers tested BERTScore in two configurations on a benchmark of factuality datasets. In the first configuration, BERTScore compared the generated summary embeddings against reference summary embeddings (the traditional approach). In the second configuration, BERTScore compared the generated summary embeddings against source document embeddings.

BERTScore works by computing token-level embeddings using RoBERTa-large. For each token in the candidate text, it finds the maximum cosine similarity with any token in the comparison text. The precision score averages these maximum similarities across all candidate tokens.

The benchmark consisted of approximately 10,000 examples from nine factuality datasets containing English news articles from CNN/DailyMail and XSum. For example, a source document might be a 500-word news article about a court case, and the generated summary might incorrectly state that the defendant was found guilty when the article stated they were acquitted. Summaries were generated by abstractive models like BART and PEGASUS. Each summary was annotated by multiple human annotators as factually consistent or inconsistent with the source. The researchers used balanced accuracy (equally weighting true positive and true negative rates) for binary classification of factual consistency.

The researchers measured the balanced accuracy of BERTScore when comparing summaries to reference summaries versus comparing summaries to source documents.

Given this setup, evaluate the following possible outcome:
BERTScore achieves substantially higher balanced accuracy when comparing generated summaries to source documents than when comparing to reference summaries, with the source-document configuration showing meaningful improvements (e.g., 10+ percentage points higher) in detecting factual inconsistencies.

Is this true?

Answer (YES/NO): YES